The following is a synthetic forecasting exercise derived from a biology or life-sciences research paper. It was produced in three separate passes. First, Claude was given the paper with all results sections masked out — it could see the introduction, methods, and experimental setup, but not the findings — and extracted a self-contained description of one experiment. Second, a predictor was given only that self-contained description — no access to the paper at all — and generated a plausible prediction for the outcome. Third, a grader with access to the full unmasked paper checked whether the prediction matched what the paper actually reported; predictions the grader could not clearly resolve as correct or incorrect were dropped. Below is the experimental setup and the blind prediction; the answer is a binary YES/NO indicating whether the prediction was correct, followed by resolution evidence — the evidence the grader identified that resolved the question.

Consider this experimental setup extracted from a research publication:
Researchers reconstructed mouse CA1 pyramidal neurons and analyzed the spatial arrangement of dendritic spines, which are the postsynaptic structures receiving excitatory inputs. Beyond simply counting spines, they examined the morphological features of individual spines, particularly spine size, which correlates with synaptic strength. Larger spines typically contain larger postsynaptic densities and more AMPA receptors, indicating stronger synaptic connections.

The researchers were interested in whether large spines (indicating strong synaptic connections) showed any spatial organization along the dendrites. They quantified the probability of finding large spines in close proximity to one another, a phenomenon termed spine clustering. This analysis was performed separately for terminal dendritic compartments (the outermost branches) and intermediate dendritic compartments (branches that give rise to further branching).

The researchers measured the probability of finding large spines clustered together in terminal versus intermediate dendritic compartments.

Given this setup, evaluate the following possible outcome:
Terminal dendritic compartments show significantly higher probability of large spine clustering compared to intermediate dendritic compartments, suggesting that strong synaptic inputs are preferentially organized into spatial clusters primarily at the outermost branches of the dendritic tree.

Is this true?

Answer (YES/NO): NO